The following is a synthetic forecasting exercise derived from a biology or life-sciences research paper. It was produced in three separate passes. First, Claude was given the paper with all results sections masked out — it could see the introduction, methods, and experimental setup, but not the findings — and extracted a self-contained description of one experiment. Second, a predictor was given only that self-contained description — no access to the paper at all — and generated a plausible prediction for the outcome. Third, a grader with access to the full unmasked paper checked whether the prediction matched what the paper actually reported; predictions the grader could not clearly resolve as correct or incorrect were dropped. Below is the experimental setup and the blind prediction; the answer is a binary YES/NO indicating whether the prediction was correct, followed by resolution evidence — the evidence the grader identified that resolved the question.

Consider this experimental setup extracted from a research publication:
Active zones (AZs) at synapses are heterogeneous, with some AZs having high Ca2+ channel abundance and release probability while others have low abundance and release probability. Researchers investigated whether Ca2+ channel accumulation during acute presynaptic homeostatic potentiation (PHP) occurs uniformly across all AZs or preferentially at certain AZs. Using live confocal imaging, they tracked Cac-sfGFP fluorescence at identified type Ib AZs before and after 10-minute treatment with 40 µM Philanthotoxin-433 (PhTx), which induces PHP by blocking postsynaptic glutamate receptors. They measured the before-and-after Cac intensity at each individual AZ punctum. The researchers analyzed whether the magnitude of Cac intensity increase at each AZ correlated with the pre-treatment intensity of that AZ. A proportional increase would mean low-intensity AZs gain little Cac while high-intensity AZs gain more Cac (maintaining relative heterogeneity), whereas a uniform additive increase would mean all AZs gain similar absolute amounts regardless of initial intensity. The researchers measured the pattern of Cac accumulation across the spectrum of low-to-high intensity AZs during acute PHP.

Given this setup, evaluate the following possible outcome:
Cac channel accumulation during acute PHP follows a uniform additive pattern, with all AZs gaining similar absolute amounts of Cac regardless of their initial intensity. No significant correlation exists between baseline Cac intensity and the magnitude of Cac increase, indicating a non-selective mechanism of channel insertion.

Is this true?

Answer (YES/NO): NO